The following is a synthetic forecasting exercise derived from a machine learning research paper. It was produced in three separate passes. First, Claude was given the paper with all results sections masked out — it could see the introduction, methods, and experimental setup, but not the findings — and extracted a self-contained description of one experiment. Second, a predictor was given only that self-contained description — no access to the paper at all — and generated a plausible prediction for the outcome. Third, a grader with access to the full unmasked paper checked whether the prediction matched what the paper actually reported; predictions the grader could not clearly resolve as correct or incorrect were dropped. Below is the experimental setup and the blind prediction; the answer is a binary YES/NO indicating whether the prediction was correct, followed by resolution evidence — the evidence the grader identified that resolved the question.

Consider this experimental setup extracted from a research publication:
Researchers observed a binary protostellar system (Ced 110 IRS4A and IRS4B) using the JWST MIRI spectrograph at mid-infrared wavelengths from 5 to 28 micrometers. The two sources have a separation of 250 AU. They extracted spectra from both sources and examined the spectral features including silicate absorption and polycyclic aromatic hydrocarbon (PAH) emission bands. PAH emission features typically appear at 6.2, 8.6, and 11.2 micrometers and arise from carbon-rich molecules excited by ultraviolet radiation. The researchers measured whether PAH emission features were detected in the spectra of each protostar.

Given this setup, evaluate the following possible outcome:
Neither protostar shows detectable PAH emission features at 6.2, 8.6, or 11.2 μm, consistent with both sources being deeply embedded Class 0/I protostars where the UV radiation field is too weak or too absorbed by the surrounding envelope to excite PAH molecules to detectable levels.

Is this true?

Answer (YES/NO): NO